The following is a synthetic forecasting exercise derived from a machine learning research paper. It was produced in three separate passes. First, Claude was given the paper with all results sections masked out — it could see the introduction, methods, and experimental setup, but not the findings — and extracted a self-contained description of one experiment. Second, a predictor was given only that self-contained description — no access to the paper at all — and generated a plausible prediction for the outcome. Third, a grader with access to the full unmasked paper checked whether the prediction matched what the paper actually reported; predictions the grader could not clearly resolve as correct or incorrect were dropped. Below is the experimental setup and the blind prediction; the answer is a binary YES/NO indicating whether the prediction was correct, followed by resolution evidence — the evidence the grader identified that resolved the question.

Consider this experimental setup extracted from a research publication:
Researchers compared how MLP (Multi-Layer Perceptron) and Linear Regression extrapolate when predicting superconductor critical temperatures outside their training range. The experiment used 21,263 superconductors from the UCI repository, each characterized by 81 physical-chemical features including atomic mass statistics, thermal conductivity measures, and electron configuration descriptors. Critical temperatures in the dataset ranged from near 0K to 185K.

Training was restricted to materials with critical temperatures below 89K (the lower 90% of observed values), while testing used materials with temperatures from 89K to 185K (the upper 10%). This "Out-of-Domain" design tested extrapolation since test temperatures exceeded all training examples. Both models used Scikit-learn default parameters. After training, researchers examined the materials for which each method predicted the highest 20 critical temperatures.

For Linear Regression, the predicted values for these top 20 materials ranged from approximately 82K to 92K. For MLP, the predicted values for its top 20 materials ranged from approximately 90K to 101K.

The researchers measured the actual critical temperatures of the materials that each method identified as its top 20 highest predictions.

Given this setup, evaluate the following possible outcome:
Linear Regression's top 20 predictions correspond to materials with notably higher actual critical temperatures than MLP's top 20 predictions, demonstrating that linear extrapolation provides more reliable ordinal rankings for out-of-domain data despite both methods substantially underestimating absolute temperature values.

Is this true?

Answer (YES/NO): NO